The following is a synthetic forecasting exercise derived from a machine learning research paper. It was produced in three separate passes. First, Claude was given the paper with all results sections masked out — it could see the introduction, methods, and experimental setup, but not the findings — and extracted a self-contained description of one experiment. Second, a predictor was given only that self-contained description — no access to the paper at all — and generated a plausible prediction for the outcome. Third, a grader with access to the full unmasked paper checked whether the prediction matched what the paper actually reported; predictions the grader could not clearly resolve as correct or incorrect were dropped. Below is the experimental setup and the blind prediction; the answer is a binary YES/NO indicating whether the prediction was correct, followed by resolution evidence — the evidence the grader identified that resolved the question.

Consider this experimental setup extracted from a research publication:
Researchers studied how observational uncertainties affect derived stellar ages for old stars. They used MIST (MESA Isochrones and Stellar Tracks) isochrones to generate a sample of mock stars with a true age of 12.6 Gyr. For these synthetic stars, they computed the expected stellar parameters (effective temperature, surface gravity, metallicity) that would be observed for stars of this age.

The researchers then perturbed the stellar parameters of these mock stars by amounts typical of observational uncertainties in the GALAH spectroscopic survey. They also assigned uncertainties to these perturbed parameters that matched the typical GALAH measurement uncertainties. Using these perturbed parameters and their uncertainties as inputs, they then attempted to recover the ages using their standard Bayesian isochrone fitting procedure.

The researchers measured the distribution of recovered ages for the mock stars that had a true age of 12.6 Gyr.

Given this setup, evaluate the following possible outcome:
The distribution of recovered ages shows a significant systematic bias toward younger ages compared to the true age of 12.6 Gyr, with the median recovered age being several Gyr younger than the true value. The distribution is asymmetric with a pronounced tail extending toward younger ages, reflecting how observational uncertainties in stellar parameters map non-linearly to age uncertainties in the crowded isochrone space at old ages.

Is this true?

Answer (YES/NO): NO